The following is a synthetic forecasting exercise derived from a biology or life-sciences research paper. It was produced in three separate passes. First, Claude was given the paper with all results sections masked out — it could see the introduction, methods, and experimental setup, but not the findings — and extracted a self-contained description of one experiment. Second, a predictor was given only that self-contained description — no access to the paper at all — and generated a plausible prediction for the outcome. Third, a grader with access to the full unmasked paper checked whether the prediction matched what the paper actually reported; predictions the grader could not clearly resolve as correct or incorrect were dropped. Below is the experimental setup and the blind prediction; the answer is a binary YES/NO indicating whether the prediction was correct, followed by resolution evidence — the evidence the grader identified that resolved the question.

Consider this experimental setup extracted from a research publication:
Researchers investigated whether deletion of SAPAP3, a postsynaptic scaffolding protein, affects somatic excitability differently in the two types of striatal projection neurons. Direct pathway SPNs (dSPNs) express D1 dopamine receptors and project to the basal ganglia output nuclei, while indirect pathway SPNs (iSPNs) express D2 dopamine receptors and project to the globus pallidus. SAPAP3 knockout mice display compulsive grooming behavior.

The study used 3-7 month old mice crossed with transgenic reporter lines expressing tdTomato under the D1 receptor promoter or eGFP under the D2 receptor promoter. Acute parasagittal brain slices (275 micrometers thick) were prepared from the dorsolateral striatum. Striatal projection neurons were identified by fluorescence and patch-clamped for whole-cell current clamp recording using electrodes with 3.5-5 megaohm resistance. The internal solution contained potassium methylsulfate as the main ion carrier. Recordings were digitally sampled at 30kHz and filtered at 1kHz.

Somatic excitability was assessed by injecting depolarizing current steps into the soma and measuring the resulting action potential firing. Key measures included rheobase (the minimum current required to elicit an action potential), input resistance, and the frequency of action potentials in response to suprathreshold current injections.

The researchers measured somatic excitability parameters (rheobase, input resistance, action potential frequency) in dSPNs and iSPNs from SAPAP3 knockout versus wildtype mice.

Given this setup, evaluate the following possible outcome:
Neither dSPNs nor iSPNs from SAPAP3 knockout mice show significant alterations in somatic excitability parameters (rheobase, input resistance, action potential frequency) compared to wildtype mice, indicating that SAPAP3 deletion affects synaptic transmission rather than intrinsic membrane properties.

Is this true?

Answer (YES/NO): NO